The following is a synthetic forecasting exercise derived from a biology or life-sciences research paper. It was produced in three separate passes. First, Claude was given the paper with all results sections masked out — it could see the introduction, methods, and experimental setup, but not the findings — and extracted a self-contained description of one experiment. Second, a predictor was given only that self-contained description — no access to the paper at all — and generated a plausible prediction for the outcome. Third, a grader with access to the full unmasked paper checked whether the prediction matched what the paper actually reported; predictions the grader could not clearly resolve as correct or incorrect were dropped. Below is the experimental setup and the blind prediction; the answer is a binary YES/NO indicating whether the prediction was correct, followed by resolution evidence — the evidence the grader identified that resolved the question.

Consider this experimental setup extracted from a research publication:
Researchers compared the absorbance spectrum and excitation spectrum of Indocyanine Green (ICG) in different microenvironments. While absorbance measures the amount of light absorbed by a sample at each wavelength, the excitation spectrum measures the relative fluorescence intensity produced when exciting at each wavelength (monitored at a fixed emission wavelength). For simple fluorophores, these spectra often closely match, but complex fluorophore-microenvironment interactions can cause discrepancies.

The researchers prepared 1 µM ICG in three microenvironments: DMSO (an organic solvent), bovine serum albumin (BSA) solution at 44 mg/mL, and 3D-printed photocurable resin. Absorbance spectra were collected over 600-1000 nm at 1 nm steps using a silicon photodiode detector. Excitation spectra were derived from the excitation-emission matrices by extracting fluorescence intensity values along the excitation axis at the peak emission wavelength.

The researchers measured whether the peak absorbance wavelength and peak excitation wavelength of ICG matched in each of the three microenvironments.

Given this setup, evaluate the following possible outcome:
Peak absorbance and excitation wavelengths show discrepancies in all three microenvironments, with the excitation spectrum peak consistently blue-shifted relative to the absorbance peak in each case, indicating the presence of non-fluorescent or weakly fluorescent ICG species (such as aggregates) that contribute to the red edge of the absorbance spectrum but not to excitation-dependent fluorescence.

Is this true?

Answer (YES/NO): NO